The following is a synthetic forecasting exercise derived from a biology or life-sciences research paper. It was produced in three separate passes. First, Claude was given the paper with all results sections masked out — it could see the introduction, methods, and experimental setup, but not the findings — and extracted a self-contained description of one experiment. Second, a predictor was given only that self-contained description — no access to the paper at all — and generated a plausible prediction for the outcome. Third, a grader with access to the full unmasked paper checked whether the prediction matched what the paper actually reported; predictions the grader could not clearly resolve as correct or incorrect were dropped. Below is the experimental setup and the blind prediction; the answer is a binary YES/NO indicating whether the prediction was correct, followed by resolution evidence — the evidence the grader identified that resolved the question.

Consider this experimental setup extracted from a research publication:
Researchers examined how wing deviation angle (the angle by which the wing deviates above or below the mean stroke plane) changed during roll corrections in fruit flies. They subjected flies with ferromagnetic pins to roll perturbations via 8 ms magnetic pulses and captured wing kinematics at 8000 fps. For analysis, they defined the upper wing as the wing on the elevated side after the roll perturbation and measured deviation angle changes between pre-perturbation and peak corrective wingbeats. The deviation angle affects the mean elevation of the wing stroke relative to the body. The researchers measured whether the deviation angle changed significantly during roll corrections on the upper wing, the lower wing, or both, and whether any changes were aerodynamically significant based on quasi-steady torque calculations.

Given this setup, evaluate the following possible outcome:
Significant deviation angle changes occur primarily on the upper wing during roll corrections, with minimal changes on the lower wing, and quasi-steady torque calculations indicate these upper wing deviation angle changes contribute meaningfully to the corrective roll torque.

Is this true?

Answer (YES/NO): NO